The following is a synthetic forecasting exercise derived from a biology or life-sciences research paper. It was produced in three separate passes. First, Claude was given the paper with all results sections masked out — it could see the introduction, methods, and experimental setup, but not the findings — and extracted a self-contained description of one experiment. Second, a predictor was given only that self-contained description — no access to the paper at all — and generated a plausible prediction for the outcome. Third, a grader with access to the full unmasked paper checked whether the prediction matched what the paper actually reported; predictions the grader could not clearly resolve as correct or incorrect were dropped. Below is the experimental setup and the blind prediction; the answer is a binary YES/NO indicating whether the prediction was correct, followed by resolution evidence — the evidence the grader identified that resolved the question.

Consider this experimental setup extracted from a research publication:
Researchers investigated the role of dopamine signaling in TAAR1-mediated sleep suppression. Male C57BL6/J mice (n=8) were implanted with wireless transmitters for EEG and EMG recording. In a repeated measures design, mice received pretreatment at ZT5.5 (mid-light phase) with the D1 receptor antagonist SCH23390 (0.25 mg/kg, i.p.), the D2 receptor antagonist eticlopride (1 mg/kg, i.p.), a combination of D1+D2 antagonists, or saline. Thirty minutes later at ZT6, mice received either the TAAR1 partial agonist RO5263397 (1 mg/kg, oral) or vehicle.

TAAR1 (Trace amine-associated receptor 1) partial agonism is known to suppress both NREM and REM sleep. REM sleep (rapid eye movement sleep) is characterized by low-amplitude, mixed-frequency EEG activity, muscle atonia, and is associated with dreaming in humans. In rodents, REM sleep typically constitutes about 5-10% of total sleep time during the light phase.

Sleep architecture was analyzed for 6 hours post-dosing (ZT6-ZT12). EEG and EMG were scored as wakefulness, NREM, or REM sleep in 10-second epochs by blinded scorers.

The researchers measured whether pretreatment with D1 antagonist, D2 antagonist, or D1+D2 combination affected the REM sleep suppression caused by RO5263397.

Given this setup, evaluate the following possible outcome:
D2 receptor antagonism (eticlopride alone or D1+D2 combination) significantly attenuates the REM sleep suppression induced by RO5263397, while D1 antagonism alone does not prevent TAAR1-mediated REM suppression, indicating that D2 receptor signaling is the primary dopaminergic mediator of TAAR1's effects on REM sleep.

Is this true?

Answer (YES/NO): NO